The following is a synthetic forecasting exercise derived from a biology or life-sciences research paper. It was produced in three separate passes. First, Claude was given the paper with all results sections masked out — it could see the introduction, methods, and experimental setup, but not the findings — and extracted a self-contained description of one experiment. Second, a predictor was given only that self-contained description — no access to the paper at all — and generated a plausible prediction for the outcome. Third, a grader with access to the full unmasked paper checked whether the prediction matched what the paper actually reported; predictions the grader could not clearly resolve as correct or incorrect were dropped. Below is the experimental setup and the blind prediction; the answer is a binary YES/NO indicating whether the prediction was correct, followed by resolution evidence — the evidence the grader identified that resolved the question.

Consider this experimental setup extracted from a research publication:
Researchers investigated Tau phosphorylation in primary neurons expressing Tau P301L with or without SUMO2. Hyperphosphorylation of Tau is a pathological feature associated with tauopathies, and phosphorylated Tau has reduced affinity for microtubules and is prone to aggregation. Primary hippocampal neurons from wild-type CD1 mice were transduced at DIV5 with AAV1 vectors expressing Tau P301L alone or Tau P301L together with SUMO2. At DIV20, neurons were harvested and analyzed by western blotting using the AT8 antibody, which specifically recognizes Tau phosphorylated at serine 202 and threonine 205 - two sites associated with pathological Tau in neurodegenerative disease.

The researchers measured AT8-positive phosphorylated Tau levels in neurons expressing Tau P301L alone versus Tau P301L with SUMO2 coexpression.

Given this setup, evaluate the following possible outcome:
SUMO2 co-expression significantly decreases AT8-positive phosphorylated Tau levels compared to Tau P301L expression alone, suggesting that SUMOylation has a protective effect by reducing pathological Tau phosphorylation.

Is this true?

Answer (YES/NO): YES